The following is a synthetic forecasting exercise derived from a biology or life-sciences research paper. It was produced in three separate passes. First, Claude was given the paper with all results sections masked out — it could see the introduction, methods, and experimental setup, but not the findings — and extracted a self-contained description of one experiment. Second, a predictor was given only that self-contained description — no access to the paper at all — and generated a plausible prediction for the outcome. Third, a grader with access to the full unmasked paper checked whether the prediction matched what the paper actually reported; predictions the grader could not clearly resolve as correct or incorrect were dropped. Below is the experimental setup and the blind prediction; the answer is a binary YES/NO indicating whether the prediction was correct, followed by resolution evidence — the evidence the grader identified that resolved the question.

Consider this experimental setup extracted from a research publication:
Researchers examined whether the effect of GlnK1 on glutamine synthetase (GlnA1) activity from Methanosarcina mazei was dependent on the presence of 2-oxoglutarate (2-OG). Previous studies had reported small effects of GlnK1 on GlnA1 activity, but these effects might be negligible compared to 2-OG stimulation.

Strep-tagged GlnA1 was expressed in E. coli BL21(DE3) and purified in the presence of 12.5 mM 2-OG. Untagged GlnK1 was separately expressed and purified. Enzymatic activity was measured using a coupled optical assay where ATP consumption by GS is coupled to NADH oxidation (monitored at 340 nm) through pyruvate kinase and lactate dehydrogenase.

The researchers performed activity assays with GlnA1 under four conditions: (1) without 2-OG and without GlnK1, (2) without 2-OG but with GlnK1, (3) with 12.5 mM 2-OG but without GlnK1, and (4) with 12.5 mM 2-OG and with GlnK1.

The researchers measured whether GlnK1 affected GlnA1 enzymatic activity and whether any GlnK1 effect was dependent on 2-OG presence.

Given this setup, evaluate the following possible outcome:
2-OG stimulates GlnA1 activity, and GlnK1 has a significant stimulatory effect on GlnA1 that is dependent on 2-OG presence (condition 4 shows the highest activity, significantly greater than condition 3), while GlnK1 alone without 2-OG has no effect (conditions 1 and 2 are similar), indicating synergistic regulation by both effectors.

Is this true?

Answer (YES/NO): NO